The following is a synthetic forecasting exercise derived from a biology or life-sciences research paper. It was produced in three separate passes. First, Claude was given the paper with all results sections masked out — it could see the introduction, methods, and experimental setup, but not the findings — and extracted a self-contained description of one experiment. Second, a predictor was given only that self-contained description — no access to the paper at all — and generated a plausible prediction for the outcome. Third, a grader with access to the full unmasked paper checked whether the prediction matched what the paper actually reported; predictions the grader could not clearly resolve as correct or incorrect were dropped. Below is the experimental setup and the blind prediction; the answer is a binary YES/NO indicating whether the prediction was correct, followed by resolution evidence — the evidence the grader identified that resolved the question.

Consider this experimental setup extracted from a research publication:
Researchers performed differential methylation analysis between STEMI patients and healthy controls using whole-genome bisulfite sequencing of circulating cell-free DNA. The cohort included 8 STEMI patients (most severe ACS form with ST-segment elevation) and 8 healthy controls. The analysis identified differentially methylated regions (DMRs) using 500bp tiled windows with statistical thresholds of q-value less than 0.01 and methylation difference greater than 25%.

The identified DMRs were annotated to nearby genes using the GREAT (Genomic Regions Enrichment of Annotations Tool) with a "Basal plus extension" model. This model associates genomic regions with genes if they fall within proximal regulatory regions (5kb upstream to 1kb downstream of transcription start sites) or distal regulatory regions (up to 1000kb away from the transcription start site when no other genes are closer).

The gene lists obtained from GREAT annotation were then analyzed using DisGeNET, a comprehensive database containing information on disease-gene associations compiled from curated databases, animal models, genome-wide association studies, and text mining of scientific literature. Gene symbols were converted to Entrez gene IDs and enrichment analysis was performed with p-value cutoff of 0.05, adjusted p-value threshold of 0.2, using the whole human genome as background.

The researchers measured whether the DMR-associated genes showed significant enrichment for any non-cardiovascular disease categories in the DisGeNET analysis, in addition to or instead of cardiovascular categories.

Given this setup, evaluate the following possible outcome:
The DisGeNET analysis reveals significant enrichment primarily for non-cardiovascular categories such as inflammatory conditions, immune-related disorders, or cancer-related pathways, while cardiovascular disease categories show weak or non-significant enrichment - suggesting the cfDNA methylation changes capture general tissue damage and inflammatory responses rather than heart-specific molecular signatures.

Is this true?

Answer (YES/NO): NO